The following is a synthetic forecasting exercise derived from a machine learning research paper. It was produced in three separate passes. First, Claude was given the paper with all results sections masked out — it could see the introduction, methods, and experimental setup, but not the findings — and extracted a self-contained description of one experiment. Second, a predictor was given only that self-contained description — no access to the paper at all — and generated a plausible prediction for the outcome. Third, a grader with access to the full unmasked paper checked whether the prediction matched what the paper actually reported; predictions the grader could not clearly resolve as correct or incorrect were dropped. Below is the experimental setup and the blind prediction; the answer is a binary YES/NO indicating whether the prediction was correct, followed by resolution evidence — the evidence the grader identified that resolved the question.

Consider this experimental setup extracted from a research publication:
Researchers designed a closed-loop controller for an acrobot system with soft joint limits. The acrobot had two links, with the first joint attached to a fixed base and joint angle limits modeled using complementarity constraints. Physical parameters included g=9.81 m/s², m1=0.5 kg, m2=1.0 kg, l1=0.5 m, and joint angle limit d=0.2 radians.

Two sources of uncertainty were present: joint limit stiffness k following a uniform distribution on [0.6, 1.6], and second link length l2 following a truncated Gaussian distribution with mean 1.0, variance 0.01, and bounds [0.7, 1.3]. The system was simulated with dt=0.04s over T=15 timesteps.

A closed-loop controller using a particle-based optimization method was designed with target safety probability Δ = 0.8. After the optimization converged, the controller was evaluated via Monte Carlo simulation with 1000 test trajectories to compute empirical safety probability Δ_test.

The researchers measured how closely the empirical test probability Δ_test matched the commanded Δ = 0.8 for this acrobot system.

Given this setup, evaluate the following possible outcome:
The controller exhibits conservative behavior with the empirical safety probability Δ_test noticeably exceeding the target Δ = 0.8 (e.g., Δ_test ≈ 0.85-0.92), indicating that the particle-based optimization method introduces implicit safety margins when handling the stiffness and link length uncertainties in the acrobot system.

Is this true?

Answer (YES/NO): NO